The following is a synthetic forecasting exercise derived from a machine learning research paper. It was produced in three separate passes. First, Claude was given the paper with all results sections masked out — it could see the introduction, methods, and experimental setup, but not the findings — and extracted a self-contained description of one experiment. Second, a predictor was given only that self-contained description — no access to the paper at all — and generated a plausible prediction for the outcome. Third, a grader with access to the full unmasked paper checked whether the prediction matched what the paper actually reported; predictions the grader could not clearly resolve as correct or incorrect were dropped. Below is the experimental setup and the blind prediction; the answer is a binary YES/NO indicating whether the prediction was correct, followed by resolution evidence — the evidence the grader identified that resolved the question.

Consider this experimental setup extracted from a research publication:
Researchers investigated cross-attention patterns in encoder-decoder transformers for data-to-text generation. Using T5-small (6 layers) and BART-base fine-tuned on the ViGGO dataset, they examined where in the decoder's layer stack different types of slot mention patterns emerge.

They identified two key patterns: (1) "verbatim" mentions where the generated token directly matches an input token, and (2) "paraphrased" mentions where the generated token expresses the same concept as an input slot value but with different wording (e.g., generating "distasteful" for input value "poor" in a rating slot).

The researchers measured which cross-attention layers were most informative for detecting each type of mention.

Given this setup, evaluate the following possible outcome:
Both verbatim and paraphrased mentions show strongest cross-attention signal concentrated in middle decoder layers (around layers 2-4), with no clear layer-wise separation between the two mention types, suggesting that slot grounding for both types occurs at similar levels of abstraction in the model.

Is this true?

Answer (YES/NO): NO